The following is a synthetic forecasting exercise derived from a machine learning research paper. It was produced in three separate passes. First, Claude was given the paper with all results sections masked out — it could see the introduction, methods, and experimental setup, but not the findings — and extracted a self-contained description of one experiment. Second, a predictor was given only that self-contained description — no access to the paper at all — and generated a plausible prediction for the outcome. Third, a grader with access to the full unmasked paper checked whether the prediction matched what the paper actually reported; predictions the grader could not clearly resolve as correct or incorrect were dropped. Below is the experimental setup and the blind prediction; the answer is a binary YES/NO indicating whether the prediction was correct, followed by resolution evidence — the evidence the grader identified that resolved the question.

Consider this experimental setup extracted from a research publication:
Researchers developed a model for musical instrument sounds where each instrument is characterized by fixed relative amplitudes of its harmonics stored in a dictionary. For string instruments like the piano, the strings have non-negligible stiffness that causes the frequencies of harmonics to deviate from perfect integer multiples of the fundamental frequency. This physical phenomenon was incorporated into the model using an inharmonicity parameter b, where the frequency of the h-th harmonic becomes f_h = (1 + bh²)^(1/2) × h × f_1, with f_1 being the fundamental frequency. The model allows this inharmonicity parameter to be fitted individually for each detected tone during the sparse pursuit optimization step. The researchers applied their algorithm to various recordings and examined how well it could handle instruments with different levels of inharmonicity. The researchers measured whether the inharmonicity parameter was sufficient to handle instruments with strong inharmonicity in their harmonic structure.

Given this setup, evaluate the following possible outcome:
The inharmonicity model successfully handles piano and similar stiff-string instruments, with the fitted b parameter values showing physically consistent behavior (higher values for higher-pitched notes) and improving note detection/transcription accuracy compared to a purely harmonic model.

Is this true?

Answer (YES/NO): NO